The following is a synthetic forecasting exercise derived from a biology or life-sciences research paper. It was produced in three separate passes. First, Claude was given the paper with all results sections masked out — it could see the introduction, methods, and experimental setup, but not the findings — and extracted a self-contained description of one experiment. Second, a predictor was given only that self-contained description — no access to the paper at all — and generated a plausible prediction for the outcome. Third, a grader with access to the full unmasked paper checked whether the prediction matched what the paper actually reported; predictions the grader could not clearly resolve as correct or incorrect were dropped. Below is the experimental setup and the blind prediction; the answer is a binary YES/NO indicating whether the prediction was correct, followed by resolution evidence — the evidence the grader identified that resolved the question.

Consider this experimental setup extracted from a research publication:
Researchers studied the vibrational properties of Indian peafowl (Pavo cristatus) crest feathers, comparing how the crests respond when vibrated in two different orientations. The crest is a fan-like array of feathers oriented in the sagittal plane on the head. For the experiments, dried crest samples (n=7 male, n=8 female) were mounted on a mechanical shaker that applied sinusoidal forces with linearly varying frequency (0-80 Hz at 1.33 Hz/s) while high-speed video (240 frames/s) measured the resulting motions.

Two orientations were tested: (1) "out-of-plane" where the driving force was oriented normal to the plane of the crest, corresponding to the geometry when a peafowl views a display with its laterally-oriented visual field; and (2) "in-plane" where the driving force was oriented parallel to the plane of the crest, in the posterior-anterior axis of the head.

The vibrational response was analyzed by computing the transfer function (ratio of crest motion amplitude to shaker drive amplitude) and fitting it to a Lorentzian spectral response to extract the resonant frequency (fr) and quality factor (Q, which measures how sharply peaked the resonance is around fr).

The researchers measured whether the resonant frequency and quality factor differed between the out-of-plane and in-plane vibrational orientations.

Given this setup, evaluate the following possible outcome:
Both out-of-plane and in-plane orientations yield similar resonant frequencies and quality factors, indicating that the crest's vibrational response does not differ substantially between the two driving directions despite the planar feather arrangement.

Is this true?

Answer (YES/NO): NO